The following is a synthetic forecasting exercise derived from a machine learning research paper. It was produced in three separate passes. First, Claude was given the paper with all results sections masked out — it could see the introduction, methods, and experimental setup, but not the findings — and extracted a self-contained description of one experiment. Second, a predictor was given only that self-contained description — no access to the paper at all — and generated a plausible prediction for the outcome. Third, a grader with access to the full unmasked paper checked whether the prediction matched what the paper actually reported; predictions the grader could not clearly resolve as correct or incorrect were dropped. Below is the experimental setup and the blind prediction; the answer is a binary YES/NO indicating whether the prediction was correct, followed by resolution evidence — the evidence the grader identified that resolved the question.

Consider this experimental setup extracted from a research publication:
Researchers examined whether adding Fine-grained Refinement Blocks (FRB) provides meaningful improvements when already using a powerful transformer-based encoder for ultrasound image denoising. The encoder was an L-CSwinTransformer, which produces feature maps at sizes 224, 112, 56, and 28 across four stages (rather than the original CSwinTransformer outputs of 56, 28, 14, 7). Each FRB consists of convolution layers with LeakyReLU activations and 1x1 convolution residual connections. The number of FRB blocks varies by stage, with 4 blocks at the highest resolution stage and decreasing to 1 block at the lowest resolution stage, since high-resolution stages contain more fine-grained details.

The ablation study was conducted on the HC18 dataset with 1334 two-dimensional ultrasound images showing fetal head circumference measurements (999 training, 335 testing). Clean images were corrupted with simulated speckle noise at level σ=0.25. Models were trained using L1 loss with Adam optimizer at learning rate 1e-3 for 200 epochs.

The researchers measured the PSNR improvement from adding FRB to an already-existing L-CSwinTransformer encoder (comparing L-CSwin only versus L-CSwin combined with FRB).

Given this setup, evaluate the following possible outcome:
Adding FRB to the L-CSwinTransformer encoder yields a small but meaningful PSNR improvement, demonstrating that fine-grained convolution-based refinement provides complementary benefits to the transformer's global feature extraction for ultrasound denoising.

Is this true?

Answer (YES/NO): YES